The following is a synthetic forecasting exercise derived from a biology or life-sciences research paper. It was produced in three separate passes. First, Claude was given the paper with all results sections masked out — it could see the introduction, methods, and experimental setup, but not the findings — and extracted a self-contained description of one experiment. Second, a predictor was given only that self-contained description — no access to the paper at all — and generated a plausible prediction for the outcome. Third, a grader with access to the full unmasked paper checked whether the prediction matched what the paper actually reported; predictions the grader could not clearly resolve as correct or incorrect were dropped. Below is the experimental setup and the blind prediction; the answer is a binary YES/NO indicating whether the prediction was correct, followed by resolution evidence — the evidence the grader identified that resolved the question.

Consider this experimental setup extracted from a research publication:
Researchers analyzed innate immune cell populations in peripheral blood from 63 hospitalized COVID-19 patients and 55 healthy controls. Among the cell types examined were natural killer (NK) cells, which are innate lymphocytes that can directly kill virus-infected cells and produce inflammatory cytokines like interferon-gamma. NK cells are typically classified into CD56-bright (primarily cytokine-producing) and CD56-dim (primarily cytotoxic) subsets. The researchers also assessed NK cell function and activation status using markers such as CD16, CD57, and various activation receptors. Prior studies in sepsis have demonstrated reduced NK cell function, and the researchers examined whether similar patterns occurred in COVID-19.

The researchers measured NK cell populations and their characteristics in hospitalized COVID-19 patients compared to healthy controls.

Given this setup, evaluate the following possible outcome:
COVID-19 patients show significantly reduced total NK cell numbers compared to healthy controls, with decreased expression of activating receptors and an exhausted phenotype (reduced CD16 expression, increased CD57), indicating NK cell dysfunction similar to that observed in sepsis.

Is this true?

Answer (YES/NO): NO